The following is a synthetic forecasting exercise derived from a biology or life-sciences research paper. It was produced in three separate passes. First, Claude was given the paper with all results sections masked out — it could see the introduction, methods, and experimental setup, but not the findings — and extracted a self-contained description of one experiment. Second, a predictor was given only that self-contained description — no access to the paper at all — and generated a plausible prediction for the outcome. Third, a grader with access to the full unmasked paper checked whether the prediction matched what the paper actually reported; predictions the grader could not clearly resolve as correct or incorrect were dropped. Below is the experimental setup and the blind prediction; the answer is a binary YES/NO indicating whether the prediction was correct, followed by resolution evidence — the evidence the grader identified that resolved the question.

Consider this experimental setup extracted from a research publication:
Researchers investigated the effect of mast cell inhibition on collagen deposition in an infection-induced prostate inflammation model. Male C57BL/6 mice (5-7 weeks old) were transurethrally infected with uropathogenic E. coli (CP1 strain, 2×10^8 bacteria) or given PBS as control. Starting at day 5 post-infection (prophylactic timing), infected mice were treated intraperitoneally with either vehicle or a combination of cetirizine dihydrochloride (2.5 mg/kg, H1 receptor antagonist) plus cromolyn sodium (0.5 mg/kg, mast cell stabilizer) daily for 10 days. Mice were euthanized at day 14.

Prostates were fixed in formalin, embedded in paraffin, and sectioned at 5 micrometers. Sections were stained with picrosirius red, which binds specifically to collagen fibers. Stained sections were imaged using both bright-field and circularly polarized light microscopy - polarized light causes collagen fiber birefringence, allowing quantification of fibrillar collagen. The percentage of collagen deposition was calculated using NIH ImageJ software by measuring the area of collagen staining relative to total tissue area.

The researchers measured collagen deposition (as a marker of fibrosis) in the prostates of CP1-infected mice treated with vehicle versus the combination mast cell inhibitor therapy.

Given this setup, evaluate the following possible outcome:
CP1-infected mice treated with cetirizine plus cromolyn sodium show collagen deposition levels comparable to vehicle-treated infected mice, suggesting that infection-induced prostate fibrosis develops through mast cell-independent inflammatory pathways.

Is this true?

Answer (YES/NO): NO